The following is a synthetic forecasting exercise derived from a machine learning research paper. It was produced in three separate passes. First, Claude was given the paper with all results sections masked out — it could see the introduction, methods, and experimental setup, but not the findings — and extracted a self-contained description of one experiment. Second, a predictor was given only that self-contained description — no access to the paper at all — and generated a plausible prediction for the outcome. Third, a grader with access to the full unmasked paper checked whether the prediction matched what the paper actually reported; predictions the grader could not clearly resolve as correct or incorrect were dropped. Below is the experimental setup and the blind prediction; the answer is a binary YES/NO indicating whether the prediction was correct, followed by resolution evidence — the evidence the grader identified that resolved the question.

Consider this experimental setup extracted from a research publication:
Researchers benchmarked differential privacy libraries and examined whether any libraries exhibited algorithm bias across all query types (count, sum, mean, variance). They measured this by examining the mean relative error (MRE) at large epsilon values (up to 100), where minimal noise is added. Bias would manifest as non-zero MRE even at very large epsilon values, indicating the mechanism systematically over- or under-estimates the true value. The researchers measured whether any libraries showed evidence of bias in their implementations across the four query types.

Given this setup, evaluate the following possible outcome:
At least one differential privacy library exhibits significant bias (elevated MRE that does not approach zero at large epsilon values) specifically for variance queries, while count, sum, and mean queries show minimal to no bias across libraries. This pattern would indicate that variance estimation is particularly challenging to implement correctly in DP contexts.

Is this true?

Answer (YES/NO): NO